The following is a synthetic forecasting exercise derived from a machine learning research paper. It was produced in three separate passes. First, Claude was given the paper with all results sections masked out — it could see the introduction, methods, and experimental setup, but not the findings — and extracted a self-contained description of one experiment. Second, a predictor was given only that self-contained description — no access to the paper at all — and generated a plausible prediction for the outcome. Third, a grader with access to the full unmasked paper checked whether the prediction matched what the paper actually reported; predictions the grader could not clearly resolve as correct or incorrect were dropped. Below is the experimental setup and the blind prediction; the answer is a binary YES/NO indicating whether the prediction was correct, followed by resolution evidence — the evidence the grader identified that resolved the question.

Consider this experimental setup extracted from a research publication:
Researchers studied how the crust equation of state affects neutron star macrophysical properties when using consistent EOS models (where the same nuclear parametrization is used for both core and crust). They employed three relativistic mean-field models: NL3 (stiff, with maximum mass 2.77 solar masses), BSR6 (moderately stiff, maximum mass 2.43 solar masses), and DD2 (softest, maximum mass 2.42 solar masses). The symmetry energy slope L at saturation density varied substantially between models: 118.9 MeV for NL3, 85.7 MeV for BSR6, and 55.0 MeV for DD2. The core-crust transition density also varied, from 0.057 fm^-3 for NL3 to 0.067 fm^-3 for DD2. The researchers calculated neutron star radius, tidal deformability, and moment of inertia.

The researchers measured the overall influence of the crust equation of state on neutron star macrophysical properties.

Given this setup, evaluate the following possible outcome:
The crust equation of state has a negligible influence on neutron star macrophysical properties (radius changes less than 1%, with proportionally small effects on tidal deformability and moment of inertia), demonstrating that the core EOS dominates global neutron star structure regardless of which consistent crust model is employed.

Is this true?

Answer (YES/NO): NO